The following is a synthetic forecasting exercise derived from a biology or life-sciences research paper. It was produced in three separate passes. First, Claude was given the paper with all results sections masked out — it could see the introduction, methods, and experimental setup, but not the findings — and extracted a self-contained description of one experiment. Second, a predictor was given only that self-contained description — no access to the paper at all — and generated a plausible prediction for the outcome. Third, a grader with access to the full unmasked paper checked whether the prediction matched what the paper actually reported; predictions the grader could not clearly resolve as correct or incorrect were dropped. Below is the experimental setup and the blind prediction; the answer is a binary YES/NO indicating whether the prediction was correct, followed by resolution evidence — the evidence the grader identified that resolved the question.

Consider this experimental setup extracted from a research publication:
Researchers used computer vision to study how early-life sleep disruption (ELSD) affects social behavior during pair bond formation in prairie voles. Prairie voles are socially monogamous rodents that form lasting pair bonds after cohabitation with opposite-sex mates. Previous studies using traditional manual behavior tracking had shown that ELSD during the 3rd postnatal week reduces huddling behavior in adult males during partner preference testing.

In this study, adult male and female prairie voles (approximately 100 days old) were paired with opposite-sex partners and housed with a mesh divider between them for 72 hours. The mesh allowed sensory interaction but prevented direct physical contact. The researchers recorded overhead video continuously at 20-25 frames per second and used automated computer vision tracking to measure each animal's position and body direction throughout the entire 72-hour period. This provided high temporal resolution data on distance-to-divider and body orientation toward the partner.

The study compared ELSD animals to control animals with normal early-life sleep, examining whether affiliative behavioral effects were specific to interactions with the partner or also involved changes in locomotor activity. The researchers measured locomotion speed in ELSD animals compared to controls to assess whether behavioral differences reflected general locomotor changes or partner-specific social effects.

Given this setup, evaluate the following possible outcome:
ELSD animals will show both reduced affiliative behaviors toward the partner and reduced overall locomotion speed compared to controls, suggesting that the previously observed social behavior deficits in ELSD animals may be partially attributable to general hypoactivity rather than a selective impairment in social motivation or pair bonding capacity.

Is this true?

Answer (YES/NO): NO